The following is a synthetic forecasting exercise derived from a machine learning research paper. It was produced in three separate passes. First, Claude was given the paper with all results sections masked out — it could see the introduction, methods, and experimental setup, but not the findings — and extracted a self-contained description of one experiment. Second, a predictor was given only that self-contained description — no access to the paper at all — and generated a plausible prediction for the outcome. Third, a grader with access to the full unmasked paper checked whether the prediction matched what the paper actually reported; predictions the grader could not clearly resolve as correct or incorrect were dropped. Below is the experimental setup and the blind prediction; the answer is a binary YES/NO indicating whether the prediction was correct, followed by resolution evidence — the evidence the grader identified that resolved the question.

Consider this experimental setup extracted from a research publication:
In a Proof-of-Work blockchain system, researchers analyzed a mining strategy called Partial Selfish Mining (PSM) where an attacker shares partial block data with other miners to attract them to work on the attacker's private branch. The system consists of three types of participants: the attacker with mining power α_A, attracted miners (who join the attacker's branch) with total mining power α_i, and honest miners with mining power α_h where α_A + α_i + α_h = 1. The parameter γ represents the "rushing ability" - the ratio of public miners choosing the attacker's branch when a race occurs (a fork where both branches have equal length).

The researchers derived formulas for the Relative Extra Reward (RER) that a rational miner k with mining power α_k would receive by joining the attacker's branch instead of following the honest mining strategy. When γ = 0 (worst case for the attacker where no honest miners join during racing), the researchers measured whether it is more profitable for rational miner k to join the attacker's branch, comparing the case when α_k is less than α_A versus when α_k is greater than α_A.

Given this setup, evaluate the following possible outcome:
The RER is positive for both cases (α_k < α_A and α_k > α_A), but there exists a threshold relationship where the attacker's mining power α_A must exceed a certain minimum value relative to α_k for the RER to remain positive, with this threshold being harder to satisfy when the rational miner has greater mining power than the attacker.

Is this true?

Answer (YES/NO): NO